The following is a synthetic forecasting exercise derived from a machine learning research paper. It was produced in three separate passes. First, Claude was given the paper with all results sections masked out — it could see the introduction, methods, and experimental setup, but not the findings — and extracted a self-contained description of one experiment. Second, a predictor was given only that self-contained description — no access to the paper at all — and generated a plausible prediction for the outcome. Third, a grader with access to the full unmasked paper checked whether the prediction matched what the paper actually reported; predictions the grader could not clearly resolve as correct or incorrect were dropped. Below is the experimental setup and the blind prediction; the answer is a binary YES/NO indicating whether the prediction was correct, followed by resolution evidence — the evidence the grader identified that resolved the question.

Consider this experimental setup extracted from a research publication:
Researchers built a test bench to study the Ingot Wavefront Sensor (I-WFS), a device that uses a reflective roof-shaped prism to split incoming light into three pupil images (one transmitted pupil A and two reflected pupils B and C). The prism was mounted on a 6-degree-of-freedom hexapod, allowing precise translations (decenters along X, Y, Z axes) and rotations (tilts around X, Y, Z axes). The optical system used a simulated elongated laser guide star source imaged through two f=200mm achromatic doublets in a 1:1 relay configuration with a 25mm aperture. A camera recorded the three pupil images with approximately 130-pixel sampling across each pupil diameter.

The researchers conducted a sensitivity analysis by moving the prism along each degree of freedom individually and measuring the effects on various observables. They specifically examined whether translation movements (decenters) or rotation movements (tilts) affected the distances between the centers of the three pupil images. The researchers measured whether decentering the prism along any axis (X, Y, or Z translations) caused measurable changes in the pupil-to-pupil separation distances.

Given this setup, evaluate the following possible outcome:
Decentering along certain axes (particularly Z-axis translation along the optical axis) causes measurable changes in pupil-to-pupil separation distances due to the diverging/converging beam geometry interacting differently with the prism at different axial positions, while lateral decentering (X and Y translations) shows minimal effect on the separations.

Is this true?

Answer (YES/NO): NO